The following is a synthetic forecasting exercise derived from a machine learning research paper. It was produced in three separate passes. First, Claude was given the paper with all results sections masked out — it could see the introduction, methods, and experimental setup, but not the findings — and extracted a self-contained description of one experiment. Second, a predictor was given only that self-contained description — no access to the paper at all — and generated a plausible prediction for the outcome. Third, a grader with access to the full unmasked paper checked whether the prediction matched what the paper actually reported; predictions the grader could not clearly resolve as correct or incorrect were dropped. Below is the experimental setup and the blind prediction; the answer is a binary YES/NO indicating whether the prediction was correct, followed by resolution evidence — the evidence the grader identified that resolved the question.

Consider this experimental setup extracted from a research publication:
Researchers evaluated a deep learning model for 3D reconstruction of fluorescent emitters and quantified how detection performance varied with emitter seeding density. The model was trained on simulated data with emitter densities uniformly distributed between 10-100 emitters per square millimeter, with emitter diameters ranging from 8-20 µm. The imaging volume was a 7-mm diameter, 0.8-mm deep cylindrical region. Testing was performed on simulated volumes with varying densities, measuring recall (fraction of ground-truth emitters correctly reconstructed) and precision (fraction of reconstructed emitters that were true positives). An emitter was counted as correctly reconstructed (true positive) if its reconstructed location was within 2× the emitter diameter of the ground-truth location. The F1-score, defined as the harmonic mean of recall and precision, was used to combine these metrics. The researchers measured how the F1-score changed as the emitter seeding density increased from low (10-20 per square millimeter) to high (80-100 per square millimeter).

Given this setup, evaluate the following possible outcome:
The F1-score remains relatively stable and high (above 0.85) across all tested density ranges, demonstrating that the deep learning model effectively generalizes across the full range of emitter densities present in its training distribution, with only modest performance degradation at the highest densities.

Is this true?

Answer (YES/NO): NO